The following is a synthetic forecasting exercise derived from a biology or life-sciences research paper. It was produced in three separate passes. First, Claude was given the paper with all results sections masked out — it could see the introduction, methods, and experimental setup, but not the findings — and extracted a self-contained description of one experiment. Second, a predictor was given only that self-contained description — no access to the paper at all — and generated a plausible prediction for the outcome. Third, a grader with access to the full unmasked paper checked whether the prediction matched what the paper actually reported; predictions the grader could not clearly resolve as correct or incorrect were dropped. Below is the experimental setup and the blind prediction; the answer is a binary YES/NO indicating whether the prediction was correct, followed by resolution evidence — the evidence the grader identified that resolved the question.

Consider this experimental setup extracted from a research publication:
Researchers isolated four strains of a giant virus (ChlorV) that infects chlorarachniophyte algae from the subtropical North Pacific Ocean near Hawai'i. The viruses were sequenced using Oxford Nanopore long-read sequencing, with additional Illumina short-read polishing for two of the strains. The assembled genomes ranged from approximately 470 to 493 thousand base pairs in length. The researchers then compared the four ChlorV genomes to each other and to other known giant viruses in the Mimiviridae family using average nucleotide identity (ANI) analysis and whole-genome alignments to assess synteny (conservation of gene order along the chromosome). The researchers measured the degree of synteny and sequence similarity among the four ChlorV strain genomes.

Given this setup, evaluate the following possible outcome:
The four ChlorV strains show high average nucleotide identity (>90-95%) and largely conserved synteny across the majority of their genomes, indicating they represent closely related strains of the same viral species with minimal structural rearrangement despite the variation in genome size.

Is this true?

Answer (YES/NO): YES